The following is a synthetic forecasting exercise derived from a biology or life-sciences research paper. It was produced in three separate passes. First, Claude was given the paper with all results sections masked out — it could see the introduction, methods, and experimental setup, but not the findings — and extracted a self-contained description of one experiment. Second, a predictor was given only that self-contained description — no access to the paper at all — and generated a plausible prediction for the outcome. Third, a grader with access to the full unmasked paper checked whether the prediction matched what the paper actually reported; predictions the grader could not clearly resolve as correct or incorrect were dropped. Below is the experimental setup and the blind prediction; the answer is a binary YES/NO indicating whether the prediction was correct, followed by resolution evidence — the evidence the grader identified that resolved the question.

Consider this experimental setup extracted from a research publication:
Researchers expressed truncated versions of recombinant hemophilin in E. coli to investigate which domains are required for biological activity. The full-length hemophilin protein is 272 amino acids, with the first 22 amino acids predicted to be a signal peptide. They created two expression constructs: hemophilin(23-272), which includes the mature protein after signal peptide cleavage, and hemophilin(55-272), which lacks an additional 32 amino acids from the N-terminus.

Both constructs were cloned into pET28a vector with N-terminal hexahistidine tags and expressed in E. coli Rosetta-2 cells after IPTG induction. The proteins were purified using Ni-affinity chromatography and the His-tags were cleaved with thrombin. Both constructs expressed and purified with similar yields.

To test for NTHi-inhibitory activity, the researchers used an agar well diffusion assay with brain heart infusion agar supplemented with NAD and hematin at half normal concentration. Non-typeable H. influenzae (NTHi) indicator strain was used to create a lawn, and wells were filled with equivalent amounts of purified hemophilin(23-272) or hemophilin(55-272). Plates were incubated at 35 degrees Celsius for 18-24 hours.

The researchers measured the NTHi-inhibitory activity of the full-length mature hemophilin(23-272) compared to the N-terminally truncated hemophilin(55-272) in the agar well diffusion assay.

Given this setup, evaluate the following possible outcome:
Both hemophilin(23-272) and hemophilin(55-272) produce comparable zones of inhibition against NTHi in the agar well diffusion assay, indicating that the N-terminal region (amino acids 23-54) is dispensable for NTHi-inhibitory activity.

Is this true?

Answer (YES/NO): NO